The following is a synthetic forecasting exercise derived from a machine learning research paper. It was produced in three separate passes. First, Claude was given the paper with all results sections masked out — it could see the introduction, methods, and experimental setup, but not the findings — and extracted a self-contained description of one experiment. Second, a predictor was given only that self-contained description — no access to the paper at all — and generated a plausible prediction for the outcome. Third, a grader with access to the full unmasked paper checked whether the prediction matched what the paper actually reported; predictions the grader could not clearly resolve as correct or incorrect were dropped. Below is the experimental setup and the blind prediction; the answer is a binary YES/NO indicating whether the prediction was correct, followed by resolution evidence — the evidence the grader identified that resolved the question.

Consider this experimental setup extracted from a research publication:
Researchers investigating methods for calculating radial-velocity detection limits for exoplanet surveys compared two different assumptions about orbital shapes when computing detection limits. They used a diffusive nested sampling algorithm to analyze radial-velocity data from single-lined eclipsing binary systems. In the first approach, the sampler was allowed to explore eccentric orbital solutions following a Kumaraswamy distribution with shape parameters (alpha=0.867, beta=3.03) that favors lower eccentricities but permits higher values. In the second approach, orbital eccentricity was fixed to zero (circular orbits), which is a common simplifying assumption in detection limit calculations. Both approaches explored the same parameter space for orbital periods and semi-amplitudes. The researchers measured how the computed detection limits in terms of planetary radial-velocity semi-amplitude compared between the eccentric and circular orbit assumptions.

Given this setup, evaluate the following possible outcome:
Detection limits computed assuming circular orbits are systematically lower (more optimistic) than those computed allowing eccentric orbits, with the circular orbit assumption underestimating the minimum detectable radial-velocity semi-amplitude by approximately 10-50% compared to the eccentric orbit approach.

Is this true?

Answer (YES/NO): YES